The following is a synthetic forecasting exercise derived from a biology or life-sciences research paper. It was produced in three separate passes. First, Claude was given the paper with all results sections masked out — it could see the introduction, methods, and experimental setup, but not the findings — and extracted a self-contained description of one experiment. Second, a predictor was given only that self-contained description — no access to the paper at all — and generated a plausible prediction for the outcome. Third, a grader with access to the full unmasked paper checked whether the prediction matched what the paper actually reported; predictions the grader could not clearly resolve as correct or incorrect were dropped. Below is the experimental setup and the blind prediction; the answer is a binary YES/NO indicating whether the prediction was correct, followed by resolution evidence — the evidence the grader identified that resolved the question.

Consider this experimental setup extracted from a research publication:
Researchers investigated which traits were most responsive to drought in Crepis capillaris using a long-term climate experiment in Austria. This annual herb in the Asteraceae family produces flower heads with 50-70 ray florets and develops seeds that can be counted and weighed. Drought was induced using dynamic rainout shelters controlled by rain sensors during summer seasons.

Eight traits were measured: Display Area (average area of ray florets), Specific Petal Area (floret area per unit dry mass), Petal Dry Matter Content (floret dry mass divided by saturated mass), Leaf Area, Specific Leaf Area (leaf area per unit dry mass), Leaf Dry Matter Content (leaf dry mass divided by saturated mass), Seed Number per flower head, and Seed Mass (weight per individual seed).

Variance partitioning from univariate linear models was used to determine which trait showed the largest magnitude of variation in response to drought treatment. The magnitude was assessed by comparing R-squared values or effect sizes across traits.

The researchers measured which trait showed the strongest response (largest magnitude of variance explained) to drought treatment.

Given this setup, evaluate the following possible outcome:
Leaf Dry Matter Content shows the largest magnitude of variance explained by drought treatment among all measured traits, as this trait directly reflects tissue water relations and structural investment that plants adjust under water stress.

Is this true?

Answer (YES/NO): NO